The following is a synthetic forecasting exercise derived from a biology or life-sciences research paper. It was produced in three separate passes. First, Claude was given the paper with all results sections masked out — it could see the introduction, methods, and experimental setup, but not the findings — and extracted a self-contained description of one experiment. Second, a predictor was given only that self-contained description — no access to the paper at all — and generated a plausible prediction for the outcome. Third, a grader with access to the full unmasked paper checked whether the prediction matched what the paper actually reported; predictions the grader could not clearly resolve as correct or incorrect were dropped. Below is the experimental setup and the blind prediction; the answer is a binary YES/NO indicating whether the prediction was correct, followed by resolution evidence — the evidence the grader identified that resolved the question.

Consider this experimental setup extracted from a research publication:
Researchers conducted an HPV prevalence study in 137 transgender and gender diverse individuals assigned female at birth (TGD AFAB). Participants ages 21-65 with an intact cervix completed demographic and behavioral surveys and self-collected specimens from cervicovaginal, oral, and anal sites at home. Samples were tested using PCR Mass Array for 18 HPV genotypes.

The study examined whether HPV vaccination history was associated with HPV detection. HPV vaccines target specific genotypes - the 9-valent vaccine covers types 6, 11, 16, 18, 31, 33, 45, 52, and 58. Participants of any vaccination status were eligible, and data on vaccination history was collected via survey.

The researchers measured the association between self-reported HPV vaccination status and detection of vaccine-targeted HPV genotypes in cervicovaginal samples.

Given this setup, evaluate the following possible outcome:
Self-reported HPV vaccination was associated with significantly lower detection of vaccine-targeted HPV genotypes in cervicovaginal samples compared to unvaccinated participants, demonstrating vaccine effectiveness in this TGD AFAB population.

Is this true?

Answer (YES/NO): NO